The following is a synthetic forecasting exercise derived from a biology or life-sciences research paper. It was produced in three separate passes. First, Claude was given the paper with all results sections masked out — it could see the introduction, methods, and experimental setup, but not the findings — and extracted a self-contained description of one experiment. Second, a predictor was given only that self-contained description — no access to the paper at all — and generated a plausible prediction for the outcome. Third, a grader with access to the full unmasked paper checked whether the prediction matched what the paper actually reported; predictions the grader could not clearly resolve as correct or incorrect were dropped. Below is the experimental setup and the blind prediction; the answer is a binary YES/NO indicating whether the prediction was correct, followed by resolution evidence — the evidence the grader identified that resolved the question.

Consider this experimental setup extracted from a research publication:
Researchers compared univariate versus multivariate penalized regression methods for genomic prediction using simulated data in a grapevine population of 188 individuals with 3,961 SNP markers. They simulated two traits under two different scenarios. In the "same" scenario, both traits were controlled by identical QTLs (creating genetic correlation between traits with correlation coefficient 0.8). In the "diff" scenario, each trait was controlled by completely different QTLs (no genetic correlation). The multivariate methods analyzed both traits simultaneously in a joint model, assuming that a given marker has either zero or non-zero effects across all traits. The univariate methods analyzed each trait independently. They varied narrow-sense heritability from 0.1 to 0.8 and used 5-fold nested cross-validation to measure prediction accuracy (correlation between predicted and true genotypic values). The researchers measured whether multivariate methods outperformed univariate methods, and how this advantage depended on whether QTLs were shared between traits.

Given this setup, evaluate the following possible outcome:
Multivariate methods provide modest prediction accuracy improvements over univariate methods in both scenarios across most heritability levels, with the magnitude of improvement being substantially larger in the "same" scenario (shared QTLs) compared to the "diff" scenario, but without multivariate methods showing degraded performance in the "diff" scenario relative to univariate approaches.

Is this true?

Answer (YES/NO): NO